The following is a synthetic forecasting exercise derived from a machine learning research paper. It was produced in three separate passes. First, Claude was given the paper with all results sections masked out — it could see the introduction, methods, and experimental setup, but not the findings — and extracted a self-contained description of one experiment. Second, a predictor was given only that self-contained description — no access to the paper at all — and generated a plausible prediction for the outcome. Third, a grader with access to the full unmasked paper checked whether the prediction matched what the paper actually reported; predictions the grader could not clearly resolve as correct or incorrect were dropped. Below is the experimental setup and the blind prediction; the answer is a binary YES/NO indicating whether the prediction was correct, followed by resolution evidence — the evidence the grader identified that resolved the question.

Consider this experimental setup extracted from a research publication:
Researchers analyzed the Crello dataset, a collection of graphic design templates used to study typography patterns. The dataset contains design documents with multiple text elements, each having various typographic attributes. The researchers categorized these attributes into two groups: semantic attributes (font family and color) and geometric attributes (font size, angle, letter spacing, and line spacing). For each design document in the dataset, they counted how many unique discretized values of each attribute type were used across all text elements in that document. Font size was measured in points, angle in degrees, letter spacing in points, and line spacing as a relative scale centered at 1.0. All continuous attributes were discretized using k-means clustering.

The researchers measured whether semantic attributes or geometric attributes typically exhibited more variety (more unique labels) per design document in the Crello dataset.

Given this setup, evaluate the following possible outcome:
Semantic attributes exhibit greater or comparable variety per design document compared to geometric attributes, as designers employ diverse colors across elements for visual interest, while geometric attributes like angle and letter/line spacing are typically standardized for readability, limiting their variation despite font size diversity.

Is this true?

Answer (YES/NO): YES